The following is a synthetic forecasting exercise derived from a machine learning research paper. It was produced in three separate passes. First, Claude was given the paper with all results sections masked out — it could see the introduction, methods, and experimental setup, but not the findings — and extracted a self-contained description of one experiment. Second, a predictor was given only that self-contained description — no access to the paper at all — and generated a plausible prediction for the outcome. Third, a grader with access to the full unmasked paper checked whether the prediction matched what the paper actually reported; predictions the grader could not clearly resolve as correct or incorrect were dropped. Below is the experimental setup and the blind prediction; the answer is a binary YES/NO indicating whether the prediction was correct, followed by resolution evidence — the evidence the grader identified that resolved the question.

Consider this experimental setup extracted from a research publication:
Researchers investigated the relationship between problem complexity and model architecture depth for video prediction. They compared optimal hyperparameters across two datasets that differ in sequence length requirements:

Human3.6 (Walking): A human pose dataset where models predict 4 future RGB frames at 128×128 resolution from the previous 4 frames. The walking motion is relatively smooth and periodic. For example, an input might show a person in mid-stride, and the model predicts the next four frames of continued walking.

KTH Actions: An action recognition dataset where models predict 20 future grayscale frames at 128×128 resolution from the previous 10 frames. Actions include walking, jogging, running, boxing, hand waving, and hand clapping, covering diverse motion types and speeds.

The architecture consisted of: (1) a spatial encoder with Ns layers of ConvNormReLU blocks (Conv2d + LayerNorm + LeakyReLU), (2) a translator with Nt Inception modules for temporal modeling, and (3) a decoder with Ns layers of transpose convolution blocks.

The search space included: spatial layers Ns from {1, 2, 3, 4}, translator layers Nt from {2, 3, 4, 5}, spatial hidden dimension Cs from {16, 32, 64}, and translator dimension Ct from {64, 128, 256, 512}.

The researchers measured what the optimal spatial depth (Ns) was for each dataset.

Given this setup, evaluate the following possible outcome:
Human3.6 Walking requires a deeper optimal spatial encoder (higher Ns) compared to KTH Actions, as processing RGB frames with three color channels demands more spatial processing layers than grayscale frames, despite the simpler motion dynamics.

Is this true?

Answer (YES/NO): NO